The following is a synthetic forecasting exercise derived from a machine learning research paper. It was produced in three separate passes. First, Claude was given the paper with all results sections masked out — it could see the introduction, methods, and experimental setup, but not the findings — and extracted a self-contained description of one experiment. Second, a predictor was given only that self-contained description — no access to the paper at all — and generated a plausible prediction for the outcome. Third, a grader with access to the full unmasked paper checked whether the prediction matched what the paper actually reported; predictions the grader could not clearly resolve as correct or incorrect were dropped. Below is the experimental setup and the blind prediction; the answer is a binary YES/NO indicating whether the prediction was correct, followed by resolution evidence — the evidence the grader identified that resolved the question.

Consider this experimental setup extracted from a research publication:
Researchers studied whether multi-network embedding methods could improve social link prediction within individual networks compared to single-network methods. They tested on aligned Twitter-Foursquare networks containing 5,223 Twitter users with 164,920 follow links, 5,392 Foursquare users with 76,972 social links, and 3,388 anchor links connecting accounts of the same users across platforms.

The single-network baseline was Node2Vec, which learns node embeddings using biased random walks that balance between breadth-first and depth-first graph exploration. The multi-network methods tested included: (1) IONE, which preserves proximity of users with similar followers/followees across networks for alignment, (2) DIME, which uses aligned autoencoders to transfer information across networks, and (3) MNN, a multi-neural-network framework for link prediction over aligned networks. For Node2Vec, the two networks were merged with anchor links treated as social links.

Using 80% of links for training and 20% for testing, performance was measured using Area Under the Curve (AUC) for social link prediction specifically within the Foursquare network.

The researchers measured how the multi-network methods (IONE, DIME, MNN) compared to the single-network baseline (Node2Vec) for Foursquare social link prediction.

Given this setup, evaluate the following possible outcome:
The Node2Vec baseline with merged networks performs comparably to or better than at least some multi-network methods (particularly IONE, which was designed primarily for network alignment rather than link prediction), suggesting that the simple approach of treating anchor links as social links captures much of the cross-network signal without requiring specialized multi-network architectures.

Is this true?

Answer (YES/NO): YES